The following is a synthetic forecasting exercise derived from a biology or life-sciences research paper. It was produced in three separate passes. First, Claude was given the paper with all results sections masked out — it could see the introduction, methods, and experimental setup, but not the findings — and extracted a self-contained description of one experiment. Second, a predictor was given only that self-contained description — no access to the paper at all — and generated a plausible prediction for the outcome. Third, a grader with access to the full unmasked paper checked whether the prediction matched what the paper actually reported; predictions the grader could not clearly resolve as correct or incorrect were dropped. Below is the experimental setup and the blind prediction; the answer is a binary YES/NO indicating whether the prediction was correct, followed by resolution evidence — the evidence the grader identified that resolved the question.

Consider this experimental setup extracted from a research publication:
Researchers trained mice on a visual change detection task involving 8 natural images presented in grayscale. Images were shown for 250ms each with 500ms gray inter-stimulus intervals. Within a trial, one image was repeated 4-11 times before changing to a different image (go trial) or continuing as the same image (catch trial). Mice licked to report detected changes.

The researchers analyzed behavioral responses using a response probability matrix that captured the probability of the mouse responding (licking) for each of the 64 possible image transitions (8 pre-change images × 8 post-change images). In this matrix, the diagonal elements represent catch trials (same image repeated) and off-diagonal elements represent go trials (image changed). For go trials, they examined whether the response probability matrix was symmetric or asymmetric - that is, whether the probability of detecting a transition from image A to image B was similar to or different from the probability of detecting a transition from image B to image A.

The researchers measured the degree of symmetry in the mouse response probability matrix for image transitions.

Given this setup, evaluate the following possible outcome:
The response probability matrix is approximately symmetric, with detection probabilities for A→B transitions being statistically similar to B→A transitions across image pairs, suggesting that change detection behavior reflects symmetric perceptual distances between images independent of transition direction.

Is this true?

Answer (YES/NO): NO